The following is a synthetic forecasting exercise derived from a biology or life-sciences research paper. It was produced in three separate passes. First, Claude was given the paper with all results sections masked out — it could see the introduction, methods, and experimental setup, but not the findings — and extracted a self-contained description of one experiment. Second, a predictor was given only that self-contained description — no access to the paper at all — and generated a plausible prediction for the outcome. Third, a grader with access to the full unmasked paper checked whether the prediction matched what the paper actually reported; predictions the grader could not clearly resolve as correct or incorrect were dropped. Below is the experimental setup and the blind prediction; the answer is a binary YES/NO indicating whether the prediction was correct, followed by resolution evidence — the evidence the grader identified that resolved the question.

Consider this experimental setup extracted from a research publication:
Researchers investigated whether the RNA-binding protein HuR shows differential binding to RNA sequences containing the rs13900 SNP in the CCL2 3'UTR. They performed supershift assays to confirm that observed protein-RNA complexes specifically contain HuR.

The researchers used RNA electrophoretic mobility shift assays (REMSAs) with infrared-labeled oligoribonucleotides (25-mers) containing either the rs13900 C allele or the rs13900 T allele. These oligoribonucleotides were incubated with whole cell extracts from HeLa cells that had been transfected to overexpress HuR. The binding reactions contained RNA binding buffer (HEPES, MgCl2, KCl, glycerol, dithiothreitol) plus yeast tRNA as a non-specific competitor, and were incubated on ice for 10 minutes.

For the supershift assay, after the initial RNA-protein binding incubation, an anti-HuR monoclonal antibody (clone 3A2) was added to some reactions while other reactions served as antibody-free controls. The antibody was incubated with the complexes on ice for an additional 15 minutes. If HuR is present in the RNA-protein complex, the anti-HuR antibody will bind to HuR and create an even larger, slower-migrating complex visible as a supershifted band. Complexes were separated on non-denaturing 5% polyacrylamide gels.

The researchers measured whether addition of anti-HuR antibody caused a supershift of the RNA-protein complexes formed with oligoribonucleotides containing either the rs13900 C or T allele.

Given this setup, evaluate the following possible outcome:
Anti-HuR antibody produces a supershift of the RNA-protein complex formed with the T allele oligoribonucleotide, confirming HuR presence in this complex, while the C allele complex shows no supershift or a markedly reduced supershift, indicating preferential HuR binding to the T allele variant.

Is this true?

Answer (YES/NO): YES